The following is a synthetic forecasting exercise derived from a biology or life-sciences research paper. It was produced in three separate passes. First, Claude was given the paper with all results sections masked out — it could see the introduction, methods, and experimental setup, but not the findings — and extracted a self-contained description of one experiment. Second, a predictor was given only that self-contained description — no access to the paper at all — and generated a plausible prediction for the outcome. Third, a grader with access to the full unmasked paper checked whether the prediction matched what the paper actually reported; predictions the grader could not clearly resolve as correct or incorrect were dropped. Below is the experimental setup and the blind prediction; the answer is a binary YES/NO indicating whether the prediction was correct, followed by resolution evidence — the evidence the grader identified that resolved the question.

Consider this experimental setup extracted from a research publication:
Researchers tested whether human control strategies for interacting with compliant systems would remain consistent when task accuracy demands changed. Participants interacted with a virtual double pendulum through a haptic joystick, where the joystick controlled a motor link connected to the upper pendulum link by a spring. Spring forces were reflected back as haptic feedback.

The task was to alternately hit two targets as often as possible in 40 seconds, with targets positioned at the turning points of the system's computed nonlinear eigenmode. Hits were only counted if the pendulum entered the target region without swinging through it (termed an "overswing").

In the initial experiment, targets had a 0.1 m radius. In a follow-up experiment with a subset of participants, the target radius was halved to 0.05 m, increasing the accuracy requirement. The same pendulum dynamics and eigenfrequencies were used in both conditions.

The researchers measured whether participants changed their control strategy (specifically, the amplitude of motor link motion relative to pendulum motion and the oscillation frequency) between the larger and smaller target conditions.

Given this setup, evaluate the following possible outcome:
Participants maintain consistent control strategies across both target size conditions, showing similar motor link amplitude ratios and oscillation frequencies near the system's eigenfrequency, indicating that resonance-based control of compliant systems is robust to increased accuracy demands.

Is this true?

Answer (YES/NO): YES